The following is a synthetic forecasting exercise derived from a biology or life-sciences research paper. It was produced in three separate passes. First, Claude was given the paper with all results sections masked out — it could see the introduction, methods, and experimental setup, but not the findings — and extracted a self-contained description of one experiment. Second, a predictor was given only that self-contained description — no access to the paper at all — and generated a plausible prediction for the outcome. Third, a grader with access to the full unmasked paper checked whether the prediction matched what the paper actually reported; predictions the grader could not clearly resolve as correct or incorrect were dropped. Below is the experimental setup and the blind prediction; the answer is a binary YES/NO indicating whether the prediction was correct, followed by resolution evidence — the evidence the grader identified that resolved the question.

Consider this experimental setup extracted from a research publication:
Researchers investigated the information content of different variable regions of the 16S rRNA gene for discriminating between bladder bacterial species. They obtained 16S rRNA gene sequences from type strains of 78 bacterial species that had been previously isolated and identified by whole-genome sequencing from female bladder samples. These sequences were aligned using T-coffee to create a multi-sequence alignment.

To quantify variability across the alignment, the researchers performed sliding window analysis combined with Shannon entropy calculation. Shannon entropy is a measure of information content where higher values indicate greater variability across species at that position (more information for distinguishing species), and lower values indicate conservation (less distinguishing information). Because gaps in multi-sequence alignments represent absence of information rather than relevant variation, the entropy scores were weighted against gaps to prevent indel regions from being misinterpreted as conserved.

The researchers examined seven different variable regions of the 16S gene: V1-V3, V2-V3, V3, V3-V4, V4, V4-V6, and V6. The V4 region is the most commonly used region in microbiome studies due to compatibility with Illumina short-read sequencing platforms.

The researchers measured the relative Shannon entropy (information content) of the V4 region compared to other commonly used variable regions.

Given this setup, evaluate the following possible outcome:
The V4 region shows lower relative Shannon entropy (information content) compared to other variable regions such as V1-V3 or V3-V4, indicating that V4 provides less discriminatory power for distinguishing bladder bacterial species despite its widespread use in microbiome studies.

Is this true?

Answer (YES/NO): YES